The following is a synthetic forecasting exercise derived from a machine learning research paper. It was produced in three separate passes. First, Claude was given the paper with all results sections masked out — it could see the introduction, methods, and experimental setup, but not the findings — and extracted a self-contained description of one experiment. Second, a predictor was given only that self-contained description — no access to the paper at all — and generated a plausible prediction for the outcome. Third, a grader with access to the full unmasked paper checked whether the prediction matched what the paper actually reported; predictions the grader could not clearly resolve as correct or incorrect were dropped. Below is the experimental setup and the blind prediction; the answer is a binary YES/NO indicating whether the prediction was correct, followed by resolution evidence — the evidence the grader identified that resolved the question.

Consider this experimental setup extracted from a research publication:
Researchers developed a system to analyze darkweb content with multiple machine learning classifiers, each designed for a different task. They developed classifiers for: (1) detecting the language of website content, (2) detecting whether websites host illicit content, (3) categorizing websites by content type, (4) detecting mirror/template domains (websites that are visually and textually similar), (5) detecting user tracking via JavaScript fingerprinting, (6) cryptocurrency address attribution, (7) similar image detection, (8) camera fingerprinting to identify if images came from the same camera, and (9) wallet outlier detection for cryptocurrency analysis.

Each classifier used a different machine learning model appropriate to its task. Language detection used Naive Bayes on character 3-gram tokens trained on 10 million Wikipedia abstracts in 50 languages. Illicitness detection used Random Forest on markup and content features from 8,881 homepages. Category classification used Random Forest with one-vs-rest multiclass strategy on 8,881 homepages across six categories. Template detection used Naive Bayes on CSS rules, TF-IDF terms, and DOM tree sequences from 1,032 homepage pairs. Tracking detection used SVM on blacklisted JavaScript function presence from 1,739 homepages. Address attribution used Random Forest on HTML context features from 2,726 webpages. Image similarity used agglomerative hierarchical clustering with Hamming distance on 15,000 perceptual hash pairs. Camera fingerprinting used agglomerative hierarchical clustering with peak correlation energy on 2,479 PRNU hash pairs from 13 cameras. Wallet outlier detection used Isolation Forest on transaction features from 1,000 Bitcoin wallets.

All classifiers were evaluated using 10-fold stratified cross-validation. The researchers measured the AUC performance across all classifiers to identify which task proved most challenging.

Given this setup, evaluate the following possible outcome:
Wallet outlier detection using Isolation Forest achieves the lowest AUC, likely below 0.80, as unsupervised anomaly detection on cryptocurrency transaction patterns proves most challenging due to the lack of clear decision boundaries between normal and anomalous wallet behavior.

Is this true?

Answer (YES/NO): NO